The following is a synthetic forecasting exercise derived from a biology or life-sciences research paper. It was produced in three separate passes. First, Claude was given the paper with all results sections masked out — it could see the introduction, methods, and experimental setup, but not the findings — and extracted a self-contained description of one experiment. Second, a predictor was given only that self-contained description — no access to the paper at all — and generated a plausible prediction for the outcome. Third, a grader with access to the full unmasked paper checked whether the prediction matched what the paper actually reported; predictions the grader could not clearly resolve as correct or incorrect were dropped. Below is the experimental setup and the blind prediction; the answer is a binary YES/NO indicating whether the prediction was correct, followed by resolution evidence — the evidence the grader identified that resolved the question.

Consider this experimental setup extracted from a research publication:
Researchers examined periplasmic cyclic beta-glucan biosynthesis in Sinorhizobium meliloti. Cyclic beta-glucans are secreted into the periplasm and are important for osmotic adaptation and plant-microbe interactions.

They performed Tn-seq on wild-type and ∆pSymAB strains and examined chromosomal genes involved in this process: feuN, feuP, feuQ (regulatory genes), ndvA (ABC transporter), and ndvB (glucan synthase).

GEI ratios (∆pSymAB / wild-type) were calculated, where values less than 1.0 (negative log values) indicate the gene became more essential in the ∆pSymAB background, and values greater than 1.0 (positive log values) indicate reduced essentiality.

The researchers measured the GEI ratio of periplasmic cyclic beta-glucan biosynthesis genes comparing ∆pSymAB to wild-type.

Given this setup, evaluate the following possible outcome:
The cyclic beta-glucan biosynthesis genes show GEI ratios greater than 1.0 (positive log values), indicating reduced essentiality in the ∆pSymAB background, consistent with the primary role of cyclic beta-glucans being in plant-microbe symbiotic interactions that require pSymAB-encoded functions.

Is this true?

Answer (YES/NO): NO